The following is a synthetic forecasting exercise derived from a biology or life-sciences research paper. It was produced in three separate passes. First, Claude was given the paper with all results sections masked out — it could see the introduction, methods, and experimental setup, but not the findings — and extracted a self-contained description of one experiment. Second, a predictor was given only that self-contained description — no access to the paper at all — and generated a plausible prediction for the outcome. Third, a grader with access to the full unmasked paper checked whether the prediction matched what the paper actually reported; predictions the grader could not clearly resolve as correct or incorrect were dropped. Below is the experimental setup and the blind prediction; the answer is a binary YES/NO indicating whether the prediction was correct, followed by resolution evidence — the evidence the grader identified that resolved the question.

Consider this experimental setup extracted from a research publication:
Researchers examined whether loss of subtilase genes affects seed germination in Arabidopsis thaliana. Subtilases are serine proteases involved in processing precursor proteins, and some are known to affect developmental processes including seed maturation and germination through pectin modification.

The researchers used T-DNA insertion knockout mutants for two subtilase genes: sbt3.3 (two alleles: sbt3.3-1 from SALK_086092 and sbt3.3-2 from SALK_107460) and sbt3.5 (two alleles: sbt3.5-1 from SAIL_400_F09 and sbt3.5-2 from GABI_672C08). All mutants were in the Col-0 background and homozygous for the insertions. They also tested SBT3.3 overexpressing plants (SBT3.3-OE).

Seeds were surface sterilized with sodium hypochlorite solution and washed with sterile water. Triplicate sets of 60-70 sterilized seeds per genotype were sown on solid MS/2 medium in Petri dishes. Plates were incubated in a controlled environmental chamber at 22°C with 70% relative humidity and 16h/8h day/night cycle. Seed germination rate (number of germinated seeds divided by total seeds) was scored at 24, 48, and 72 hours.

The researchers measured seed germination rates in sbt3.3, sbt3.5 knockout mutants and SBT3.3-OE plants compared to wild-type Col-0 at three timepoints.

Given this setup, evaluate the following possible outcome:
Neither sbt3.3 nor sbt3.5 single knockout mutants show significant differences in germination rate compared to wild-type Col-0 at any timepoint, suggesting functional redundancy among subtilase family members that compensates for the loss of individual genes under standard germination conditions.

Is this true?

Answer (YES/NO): YES